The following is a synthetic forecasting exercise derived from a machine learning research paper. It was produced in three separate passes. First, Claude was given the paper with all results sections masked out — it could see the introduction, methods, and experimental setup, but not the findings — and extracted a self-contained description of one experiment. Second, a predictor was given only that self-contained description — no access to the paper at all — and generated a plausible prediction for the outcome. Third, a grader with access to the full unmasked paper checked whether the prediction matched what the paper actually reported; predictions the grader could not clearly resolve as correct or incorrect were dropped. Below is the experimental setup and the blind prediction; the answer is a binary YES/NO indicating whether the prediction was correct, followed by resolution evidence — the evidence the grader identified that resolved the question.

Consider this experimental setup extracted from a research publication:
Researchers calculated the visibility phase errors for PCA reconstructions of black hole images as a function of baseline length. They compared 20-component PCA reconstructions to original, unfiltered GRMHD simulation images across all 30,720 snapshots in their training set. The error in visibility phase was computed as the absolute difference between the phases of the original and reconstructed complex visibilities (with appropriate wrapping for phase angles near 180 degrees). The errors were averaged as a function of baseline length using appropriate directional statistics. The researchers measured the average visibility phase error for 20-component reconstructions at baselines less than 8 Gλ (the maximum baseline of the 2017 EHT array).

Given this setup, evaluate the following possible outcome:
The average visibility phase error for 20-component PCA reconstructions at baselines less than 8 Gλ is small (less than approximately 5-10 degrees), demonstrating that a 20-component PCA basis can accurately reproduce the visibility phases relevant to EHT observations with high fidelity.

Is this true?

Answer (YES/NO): NO